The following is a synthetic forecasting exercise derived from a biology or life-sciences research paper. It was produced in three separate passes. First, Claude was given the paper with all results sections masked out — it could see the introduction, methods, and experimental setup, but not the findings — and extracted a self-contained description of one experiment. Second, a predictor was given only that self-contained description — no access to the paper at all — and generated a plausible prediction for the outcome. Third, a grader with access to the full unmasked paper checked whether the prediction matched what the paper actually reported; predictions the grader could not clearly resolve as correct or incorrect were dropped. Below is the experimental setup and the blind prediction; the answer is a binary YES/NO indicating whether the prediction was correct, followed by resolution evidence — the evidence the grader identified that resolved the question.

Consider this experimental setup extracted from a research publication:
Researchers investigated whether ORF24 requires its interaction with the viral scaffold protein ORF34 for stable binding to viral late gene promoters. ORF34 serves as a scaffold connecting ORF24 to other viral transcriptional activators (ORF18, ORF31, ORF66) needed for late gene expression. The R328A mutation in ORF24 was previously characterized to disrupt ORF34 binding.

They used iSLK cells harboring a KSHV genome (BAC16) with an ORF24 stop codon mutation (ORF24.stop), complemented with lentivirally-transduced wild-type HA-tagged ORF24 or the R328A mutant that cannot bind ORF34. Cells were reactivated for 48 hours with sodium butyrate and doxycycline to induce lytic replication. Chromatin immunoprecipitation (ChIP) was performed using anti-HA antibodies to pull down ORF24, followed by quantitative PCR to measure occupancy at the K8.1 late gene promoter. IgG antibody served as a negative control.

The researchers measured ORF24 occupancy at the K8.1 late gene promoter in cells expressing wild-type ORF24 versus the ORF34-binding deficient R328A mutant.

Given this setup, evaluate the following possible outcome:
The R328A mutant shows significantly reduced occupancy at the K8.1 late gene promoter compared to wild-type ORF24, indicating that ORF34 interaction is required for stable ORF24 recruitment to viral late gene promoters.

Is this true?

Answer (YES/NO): YES